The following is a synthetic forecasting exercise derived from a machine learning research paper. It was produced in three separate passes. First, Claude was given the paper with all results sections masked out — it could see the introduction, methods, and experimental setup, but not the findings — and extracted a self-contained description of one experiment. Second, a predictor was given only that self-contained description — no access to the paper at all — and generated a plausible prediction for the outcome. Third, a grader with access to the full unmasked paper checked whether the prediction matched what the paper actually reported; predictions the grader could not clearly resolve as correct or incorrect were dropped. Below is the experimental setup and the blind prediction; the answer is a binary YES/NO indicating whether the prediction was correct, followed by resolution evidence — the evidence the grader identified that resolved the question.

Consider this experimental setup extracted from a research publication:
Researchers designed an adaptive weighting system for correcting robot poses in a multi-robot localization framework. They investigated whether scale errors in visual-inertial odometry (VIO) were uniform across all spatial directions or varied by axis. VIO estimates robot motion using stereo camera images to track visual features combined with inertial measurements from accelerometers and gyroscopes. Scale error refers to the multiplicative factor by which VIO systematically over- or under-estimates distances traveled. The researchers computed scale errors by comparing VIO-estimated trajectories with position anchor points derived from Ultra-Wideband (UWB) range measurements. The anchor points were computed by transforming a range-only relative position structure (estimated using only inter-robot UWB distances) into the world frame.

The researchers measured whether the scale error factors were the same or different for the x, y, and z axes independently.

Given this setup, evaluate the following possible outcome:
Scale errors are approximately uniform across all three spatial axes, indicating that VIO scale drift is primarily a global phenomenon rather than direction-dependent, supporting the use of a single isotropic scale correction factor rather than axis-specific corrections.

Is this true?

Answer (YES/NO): NO